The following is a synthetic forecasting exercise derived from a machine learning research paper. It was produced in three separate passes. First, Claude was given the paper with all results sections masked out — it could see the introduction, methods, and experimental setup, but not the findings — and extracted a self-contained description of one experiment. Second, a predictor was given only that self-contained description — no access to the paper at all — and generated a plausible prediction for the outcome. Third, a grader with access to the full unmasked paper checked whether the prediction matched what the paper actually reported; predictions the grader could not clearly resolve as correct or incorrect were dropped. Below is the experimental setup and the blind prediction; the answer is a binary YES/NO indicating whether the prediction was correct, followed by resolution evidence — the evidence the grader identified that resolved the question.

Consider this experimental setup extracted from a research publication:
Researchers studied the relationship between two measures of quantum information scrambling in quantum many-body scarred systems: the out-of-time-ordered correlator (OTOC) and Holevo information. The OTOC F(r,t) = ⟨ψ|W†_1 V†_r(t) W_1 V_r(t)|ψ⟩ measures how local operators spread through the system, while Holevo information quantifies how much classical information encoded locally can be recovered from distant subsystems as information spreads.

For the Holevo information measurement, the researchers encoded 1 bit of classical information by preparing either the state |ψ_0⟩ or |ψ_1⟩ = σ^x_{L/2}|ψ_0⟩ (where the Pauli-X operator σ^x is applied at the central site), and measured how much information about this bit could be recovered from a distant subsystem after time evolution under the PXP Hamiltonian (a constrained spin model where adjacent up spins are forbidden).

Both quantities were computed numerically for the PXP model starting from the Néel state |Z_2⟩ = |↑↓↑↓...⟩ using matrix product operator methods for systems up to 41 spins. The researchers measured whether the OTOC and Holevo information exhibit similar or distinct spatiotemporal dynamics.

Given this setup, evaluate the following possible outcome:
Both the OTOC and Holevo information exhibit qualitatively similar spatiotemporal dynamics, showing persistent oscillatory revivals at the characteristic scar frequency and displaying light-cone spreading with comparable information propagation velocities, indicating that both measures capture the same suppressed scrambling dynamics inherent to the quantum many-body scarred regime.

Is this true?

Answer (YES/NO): YES